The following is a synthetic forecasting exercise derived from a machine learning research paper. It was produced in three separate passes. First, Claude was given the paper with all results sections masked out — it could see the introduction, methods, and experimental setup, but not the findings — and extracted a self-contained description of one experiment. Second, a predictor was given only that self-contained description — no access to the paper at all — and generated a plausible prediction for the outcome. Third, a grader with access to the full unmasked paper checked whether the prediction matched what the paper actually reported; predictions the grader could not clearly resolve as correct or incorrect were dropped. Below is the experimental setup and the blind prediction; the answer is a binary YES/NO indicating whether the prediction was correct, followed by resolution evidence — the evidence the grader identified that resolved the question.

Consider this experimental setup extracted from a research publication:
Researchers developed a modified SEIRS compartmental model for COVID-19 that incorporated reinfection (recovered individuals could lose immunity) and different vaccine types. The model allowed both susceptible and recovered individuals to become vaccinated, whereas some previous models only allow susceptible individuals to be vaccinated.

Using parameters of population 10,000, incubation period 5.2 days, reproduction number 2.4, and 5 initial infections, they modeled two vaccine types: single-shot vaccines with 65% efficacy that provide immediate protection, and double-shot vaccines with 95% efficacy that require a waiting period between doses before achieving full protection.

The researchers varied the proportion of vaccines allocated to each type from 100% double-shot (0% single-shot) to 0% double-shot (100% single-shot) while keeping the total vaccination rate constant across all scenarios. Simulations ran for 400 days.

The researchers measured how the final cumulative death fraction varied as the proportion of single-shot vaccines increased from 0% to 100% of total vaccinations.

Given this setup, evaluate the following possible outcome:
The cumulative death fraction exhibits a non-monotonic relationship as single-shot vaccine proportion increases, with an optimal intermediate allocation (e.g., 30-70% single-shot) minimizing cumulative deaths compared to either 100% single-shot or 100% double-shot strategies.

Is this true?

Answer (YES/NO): NO